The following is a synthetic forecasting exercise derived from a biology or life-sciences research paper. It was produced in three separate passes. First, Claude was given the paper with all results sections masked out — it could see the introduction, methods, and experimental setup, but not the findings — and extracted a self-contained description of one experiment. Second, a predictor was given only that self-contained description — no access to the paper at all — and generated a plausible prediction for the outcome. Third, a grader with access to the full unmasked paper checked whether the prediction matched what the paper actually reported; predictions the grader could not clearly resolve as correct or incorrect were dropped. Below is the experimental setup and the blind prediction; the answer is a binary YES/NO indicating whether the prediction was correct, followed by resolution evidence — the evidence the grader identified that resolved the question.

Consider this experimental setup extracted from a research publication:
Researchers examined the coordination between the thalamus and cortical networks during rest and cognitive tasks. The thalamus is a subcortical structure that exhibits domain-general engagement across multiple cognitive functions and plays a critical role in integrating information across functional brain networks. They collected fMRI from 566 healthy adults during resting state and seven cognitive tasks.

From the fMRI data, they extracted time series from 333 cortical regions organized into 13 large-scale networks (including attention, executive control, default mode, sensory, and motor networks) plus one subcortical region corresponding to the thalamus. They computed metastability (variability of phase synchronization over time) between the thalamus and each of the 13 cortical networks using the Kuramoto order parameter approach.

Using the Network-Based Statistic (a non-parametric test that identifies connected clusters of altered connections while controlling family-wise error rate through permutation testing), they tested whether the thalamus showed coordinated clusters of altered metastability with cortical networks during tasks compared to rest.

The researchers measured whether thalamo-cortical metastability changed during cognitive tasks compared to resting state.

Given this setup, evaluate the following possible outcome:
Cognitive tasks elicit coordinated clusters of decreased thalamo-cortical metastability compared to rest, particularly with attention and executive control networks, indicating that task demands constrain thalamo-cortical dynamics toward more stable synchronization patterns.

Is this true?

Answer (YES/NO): NO